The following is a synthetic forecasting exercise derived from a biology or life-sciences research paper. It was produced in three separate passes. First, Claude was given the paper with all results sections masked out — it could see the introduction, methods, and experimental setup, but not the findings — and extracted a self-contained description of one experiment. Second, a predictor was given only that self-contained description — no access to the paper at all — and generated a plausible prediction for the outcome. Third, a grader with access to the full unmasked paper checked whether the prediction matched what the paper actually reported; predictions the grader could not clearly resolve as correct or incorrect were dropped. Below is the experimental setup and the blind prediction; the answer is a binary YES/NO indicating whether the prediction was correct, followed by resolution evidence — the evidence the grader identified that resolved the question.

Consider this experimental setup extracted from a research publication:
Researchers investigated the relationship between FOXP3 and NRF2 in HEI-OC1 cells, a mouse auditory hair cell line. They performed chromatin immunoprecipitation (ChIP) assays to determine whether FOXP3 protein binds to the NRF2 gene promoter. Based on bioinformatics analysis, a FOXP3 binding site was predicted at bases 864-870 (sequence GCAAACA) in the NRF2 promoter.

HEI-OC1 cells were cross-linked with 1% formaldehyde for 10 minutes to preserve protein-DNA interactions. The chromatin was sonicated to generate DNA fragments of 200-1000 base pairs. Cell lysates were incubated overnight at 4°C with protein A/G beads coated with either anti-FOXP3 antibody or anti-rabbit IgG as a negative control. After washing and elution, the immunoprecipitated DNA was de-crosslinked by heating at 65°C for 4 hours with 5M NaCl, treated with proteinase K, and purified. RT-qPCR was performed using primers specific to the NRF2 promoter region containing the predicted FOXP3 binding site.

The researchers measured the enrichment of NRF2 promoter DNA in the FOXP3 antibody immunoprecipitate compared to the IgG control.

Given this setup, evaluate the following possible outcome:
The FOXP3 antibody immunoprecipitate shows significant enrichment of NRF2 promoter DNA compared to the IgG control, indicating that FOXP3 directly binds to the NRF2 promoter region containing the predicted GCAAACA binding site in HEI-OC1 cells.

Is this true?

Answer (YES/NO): YES